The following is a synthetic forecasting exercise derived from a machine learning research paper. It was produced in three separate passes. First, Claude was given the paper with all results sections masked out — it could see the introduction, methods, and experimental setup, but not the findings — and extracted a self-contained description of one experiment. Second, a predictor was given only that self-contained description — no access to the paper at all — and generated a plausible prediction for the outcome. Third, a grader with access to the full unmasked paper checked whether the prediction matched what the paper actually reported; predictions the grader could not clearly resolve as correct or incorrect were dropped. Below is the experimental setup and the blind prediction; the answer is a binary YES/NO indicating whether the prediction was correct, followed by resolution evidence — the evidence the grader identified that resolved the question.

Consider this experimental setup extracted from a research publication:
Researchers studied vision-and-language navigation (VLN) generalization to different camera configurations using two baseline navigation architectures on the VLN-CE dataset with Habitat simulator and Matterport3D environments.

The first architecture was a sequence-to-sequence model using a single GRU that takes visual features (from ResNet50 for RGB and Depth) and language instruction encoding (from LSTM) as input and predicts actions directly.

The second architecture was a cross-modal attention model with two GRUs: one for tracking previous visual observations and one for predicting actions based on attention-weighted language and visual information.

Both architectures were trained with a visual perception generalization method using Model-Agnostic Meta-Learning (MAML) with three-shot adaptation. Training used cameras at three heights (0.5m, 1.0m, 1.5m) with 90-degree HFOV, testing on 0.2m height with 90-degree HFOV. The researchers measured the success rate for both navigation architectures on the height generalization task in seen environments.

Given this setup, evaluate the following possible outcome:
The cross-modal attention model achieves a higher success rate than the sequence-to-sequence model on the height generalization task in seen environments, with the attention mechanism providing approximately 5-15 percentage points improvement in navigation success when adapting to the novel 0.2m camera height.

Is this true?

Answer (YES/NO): YES